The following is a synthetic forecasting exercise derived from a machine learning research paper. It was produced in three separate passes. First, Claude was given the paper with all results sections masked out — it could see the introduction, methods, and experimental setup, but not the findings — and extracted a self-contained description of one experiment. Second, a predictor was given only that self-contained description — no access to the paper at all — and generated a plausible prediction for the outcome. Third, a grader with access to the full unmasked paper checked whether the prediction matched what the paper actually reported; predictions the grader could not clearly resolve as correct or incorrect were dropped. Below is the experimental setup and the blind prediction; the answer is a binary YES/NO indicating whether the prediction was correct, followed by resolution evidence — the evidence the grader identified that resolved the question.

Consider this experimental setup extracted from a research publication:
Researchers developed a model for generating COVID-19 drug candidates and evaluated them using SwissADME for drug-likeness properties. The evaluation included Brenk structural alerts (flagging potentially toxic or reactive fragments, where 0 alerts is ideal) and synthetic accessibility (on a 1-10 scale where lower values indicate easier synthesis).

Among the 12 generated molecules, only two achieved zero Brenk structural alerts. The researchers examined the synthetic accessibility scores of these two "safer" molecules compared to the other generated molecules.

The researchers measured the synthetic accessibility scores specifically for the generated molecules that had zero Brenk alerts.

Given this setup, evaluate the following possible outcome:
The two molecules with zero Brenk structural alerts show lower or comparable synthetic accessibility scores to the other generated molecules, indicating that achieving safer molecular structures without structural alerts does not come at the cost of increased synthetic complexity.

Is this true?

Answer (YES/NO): NO